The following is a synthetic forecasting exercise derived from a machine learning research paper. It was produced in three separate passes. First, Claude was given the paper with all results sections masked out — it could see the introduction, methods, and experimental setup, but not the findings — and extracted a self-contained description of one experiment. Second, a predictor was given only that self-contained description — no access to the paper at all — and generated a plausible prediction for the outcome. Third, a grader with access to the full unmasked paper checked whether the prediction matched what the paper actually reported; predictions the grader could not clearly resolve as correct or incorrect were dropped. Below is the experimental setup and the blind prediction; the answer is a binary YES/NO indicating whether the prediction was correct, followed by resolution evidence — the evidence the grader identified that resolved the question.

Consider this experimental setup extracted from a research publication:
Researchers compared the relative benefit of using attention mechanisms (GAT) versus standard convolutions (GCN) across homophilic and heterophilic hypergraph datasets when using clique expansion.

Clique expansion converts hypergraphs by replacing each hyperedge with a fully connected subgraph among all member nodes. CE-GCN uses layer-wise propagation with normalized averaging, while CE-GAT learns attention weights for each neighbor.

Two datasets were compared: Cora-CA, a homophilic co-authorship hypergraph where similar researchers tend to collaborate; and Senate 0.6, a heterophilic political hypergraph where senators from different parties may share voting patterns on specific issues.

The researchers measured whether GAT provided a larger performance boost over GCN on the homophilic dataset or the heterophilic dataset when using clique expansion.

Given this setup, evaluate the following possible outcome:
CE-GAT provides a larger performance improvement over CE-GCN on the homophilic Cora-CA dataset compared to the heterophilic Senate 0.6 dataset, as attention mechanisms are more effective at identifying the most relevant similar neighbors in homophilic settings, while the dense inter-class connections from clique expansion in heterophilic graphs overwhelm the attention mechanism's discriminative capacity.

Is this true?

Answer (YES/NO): NO